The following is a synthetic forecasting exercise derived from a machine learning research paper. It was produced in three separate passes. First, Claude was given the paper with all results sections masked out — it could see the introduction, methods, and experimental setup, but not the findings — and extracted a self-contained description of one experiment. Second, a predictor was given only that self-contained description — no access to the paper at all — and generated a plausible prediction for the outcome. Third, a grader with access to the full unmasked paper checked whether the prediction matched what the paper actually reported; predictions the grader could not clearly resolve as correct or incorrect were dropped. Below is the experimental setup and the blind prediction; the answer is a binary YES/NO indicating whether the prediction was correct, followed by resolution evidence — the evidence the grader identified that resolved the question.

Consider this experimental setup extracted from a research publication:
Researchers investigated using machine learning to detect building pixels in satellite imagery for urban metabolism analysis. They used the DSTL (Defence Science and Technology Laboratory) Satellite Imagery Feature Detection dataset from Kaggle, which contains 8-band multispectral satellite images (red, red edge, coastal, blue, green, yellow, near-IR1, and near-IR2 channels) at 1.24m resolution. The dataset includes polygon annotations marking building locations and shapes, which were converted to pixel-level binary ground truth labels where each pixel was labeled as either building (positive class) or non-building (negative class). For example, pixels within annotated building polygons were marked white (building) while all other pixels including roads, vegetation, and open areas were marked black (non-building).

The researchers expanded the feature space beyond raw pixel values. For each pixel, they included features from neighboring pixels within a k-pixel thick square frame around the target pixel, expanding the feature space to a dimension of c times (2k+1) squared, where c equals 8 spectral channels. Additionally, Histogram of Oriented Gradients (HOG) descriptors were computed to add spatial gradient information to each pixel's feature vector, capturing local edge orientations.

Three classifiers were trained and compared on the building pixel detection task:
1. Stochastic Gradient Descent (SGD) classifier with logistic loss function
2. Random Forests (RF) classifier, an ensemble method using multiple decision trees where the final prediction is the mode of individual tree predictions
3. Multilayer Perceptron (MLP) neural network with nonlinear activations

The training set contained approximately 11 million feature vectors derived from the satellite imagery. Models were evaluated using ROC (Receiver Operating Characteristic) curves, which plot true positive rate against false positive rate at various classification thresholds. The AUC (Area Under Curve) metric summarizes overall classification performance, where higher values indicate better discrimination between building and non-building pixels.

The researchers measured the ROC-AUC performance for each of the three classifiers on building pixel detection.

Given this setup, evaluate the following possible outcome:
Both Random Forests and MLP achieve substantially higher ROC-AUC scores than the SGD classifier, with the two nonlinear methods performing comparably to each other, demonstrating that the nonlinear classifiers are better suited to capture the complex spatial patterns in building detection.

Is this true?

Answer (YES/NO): NO